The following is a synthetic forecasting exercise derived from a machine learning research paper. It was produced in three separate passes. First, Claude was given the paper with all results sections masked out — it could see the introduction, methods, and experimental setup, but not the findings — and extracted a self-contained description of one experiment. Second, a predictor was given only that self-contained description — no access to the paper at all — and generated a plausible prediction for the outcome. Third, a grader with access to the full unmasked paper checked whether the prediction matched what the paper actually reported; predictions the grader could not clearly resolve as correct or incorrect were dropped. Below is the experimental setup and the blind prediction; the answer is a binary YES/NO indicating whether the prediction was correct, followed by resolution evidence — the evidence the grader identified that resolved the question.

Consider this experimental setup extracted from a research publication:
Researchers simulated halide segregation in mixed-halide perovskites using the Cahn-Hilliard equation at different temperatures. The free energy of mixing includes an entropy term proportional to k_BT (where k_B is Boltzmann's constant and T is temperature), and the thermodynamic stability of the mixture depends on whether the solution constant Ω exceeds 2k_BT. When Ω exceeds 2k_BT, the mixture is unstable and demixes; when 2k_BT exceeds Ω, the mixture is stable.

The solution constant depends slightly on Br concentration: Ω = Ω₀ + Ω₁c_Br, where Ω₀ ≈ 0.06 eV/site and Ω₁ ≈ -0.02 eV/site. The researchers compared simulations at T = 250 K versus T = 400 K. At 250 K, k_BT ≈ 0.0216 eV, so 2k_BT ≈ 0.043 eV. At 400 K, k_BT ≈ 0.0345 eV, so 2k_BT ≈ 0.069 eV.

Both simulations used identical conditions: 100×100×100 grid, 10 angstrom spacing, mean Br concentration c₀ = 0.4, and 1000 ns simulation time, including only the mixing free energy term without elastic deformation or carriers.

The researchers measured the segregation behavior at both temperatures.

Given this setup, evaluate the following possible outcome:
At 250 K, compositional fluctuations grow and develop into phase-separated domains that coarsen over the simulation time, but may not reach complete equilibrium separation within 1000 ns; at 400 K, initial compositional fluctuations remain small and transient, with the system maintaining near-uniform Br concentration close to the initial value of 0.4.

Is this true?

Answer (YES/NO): YES